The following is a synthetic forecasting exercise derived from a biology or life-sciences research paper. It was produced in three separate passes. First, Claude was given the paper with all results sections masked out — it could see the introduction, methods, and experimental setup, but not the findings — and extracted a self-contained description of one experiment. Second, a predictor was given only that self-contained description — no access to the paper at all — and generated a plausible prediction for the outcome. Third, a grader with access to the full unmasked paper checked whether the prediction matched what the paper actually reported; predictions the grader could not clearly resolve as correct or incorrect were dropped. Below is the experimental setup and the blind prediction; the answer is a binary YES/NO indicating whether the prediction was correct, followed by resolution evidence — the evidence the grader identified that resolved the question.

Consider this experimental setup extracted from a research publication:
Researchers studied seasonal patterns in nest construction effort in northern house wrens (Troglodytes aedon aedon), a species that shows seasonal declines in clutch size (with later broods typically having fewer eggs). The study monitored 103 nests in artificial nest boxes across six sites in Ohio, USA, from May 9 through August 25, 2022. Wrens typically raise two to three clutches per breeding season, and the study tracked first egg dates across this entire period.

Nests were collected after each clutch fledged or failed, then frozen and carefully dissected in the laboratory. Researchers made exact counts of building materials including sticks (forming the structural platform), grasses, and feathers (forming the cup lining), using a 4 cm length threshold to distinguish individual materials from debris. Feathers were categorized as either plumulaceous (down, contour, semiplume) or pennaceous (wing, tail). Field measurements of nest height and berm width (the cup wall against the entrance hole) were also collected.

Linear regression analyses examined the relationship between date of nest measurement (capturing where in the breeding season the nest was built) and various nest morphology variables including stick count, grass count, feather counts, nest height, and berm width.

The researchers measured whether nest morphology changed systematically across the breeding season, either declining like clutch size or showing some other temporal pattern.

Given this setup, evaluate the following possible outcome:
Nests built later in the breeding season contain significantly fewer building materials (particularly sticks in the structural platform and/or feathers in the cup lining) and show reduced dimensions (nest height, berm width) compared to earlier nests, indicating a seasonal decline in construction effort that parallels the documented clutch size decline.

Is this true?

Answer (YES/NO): NO